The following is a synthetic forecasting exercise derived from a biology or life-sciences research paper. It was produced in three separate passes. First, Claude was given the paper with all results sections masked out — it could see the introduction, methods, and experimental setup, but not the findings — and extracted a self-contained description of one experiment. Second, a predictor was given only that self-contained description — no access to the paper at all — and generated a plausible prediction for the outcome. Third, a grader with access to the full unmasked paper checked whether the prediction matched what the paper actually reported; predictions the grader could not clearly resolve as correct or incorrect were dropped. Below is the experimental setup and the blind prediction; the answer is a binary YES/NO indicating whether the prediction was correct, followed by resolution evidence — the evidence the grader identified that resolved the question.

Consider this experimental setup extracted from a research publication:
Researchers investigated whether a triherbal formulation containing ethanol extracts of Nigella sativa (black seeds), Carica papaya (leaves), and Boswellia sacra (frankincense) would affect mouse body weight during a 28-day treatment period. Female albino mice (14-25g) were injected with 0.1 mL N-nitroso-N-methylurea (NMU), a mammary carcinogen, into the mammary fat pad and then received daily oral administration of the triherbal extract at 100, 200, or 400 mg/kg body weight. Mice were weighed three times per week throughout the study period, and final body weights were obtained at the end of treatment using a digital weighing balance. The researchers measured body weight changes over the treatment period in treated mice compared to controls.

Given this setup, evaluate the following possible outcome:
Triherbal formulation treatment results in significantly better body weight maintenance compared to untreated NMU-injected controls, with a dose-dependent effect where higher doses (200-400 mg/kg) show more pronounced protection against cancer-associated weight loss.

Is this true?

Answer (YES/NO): NO